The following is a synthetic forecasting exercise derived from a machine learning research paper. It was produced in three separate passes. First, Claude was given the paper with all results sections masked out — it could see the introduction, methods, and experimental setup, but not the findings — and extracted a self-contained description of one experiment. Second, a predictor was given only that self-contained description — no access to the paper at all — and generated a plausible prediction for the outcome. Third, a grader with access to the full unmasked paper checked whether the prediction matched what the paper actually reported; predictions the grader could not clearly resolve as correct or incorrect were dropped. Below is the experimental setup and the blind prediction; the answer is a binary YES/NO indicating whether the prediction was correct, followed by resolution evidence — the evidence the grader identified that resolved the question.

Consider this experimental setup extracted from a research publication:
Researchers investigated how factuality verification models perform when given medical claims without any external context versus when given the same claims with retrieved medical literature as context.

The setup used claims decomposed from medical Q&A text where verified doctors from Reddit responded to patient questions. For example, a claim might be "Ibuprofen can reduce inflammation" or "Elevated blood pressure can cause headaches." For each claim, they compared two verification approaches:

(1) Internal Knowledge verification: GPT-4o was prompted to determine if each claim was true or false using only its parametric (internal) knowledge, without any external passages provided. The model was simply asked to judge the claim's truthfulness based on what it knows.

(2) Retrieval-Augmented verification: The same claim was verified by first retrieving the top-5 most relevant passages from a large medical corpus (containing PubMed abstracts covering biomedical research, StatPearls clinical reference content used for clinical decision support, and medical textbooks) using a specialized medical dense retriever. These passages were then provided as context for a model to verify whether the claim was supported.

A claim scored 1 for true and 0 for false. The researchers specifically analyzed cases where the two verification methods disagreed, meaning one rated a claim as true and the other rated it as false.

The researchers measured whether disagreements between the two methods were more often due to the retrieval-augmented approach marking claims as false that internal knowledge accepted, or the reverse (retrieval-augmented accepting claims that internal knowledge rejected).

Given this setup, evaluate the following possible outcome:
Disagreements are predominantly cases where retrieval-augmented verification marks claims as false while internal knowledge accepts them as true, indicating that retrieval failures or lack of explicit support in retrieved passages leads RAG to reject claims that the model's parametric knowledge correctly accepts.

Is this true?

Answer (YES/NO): YES